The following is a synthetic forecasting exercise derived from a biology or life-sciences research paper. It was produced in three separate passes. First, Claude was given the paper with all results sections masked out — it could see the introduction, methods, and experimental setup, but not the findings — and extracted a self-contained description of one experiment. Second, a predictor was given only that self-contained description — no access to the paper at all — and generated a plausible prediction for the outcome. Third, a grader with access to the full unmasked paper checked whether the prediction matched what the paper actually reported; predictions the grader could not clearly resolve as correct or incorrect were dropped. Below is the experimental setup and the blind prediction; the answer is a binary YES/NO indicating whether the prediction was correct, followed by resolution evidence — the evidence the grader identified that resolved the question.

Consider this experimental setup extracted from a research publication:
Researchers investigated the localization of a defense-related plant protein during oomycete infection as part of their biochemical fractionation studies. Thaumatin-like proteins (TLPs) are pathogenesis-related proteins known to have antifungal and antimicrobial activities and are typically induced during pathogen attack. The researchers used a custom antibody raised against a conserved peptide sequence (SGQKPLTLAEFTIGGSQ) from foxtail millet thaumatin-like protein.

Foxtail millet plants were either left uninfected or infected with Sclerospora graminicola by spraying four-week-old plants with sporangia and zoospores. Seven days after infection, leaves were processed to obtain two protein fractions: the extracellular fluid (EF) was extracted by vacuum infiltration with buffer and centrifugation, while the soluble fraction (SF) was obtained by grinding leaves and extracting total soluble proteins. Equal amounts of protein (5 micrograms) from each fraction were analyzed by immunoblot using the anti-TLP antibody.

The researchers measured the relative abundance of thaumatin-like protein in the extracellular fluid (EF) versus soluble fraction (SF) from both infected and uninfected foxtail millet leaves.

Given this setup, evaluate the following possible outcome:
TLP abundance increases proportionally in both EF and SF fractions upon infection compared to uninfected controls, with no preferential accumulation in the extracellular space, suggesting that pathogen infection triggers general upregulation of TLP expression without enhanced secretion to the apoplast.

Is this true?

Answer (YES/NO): NO